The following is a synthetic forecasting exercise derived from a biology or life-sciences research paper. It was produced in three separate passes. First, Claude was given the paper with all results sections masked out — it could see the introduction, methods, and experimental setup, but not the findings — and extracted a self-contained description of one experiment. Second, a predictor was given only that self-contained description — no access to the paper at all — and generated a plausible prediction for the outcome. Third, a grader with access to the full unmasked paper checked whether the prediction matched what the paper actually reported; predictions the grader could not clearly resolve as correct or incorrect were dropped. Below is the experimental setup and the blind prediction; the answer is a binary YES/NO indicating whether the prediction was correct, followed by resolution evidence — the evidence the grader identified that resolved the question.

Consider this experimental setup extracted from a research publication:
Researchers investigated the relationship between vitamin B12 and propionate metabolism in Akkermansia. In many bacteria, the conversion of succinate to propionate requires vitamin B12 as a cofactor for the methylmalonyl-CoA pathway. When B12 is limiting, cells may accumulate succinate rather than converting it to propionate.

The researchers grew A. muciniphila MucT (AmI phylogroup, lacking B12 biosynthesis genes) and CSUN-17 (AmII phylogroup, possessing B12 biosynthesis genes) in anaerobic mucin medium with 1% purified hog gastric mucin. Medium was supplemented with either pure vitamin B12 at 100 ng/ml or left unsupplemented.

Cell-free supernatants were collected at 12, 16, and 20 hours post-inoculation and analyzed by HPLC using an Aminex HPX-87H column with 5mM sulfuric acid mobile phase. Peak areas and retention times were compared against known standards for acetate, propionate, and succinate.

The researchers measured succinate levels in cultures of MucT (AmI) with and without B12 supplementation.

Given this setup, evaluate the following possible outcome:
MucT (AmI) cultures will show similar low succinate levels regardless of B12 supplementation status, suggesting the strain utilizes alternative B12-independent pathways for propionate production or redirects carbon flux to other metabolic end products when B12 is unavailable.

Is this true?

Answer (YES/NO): NO